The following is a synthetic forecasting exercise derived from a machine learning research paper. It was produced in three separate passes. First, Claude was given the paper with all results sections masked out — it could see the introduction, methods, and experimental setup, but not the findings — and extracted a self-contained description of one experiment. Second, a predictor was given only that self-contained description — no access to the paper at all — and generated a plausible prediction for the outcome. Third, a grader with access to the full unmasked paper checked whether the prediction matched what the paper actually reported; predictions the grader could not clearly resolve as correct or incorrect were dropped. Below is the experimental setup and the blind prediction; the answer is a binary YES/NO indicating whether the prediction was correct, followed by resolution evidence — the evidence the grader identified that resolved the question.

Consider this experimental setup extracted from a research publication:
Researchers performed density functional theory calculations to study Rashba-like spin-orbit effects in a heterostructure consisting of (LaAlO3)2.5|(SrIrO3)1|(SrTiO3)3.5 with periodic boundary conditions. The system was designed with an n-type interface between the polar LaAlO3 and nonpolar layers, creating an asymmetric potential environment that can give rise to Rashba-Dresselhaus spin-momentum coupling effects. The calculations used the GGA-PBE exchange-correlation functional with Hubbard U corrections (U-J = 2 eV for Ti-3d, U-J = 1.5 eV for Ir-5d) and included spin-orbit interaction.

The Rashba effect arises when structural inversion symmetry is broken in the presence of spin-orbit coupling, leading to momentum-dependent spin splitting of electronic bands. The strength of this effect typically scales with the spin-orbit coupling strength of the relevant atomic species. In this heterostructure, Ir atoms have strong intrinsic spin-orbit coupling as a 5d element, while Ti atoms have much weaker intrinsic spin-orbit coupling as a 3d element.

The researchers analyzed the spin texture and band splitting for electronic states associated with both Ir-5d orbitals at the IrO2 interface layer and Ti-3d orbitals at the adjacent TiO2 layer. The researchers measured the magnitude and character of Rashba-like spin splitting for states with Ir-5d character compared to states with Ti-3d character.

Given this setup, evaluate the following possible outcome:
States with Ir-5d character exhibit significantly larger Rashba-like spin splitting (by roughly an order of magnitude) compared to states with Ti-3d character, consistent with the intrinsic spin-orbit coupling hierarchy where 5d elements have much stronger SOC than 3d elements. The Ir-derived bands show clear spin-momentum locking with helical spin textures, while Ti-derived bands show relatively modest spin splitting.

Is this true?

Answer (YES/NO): NO